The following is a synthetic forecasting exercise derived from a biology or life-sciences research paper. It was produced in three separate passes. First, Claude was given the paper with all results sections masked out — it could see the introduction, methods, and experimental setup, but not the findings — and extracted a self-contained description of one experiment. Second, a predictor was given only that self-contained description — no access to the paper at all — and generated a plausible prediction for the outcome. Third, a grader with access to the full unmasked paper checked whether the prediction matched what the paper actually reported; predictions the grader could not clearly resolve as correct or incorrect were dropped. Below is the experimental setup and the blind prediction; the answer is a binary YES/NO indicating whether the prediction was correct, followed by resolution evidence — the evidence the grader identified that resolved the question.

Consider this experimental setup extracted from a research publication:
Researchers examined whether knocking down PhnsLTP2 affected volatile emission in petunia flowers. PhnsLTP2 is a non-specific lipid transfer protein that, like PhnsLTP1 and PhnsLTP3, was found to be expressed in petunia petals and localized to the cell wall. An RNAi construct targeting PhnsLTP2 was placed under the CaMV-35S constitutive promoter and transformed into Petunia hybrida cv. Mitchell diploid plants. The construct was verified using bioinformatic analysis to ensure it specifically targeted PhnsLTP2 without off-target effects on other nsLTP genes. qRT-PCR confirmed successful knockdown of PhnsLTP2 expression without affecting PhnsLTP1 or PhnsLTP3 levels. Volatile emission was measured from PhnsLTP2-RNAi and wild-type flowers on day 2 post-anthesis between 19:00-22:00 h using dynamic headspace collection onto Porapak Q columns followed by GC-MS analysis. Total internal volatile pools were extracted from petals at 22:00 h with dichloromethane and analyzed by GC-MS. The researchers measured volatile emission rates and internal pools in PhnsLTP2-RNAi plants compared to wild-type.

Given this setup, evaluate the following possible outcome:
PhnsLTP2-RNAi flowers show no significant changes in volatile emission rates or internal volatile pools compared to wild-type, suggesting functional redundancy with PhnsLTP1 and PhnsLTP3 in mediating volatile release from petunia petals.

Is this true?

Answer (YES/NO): NO